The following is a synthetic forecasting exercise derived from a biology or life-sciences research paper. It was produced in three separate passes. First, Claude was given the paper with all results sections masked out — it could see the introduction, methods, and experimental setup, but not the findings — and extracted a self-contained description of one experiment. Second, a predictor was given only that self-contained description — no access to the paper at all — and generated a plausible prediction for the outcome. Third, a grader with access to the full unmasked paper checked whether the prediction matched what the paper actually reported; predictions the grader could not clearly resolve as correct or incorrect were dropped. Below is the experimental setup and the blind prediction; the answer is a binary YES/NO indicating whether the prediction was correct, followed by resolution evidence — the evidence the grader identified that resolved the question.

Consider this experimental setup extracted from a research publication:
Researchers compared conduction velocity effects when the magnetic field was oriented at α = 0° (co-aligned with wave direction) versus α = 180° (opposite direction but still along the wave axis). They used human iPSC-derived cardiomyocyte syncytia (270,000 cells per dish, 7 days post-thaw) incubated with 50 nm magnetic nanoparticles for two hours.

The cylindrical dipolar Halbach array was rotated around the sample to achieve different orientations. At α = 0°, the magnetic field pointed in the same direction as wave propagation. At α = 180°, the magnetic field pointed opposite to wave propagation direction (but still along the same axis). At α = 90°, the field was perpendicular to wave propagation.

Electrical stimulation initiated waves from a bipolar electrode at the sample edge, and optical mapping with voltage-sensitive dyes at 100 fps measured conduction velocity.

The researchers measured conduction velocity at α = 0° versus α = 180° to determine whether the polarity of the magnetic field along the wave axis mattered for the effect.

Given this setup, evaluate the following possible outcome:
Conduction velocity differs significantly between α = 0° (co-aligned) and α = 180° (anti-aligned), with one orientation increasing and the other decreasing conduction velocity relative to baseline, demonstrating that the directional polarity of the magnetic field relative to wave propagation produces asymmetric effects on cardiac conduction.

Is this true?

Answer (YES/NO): NO